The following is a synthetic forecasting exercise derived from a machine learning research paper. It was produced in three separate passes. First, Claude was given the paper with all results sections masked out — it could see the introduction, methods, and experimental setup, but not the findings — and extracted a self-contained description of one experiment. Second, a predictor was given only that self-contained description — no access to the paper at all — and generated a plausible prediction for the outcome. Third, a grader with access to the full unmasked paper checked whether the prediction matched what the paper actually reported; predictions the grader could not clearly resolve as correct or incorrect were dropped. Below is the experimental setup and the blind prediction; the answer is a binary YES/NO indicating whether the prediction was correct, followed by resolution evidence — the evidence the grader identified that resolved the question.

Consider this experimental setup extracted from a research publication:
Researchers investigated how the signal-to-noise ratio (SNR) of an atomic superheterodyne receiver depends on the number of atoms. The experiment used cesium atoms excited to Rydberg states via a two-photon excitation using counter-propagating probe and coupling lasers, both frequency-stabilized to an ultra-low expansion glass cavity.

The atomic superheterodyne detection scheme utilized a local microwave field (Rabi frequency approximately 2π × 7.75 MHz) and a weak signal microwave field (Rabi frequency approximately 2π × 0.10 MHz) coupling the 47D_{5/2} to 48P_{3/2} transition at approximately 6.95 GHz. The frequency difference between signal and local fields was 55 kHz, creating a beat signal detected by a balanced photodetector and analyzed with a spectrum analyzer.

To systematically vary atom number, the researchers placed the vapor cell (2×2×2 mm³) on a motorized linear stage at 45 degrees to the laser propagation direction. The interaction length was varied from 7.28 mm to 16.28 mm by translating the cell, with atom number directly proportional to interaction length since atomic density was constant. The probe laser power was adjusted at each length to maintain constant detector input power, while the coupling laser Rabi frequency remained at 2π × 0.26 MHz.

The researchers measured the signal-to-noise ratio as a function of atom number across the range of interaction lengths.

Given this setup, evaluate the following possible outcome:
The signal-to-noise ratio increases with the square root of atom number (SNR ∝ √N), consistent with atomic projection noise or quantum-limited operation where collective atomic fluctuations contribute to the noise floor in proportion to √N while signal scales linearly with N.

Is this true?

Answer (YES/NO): YES